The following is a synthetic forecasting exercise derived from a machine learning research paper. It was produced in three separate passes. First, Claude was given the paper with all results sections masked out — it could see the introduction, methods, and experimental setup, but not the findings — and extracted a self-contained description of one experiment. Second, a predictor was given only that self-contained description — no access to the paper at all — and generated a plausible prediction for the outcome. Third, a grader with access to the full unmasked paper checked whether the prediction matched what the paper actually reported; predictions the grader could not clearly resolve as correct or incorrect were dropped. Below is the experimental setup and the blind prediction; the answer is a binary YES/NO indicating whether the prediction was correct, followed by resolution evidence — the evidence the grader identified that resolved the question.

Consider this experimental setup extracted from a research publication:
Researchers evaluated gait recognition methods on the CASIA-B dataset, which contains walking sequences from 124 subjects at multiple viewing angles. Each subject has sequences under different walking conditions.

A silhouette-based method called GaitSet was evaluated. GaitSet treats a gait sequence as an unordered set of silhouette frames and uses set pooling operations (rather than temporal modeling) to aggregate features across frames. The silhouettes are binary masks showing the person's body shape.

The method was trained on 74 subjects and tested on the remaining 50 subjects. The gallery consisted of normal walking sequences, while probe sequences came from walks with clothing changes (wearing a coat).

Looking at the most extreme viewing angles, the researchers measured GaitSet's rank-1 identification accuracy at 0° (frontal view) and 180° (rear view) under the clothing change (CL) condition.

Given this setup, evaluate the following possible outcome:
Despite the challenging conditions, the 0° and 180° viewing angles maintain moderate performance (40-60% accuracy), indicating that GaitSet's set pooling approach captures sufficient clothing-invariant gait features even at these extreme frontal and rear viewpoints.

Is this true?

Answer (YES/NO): NO